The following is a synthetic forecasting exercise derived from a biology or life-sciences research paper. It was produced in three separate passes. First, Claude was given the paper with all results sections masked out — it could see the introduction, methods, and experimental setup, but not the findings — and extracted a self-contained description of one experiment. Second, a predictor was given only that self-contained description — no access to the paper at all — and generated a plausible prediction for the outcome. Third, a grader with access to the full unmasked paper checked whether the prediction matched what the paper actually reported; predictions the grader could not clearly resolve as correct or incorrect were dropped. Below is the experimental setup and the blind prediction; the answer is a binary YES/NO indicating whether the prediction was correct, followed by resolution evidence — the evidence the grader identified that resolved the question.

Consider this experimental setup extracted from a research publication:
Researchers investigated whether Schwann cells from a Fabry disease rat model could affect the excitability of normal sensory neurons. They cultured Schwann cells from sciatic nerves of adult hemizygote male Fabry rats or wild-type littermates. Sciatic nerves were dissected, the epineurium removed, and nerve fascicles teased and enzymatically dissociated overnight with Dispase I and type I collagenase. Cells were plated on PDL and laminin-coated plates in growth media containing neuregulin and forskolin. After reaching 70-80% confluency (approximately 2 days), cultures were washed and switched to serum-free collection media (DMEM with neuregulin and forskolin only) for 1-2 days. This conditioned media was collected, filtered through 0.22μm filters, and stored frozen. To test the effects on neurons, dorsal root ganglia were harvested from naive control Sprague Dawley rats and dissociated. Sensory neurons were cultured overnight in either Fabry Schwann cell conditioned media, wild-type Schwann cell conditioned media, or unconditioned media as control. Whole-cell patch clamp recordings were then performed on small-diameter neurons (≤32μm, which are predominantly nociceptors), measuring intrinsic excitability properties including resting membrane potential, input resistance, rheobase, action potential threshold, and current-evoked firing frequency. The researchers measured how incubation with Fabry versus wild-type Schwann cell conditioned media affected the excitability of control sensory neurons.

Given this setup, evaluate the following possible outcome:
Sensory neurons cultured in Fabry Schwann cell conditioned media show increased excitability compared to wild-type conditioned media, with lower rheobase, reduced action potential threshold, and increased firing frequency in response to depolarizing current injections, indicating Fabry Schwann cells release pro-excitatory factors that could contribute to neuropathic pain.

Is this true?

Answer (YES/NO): NO